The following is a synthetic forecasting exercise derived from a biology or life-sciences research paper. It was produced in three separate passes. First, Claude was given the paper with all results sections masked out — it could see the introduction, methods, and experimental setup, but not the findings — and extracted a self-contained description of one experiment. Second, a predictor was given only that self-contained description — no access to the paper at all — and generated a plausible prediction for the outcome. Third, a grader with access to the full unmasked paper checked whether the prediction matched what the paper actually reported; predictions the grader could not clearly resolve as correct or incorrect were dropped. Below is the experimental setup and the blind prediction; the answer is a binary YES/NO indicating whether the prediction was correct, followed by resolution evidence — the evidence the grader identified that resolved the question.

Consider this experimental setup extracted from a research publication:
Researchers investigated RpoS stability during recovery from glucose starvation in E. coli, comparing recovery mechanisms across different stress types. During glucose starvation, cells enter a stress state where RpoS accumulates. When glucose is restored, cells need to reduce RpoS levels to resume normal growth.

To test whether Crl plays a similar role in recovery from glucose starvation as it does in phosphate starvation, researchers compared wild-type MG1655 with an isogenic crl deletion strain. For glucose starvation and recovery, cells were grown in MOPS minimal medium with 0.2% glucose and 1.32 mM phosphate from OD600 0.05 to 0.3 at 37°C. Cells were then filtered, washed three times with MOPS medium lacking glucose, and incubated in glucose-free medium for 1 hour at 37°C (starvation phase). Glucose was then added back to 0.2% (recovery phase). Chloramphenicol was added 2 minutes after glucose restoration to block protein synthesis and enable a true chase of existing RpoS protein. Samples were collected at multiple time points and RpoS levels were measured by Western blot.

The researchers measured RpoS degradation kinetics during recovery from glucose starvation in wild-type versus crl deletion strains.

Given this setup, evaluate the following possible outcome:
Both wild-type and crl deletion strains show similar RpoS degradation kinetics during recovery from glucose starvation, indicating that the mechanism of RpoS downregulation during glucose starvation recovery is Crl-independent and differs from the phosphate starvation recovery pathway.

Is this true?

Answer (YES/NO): NO